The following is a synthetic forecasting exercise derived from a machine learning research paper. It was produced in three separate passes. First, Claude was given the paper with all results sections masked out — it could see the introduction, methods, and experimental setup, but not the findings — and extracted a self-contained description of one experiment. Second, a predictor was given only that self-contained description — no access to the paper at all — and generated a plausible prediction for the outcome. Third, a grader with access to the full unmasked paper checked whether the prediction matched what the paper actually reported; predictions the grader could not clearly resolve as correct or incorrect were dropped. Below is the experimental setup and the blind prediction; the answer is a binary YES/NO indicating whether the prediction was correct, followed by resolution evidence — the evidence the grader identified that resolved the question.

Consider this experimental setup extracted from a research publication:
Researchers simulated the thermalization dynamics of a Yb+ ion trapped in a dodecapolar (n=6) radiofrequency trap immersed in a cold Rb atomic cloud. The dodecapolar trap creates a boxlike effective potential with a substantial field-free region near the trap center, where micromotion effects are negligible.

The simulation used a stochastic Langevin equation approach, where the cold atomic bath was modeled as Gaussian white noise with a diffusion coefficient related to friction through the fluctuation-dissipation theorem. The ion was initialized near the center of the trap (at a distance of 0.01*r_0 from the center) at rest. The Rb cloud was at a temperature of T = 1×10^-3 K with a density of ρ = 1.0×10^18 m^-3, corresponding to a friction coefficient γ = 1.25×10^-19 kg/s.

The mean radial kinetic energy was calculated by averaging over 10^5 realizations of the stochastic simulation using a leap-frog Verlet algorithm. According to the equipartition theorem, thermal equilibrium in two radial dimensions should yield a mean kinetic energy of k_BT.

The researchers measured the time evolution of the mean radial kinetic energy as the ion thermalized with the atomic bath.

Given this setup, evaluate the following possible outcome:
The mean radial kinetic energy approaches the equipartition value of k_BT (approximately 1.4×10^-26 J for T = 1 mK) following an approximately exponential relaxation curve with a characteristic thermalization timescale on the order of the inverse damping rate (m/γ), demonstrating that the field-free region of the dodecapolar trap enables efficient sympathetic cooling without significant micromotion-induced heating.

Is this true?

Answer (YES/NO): NO